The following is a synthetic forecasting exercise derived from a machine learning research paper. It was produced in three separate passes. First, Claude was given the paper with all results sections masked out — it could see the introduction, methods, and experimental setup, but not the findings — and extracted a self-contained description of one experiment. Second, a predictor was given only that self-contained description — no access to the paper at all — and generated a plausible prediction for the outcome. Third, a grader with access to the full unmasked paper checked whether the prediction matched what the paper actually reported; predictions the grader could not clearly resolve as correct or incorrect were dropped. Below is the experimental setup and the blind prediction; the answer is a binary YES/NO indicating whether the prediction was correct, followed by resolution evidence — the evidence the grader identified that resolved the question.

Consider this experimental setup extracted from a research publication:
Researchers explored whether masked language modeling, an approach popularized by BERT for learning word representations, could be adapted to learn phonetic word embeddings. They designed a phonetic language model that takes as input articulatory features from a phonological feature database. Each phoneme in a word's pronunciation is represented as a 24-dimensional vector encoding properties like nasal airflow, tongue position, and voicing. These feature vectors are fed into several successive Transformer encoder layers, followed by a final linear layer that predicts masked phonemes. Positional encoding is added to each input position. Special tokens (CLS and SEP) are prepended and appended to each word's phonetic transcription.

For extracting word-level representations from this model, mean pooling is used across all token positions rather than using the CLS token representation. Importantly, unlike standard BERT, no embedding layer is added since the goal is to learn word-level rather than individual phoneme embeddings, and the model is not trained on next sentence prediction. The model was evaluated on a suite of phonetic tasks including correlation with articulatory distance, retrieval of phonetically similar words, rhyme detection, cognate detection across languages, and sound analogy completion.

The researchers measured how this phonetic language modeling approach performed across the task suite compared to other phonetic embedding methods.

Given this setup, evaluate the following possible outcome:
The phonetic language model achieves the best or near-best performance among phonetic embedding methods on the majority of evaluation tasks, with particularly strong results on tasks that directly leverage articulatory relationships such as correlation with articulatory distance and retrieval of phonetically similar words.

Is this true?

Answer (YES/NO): NO